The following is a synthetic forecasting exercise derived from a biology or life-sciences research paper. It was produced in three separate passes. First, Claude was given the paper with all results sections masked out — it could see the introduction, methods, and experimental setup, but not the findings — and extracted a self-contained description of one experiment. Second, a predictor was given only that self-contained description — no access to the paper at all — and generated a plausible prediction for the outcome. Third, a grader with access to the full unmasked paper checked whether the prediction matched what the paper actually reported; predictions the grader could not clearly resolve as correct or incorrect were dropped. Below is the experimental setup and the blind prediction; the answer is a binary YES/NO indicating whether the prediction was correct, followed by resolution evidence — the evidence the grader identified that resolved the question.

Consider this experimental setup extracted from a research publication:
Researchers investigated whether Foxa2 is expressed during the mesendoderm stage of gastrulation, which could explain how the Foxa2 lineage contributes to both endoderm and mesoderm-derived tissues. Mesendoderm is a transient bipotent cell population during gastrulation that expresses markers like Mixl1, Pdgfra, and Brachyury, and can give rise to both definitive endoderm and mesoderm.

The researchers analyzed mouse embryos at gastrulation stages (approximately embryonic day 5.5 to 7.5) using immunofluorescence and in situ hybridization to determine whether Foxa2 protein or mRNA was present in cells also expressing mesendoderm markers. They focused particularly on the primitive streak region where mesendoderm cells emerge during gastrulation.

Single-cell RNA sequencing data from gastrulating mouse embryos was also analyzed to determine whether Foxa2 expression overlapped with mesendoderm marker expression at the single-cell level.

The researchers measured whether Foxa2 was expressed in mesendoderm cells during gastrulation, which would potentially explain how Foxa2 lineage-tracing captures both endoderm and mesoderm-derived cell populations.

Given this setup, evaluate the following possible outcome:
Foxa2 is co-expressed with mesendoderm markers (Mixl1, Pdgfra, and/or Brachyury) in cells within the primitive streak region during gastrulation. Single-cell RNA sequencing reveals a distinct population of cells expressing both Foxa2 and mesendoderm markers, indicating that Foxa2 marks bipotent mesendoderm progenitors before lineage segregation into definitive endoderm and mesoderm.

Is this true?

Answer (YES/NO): YES